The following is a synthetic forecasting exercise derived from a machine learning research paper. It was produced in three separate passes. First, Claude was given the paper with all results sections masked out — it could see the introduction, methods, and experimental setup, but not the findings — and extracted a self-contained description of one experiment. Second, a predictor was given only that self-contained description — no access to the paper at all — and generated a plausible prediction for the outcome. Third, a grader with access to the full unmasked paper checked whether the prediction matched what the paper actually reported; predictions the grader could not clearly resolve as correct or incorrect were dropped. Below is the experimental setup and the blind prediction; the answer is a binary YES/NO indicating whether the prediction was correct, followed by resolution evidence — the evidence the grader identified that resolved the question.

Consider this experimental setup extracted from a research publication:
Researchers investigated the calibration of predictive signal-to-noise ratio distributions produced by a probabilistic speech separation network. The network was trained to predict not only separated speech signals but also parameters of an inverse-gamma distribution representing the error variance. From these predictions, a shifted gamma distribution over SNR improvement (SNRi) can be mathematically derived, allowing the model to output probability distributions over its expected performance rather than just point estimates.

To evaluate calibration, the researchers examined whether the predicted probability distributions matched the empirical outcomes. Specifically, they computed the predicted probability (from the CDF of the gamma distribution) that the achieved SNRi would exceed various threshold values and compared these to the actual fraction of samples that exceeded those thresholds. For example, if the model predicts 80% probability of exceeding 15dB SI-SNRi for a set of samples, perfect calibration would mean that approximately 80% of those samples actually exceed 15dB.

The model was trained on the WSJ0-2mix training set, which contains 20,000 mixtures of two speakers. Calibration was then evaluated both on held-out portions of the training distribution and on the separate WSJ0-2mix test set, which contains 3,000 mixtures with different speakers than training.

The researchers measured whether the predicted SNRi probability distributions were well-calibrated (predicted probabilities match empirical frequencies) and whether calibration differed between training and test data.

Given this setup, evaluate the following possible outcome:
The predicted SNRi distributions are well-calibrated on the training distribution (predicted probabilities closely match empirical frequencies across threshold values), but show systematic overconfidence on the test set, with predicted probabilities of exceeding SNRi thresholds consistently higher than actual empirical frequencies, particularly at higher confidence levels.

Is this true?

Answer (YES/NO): YES